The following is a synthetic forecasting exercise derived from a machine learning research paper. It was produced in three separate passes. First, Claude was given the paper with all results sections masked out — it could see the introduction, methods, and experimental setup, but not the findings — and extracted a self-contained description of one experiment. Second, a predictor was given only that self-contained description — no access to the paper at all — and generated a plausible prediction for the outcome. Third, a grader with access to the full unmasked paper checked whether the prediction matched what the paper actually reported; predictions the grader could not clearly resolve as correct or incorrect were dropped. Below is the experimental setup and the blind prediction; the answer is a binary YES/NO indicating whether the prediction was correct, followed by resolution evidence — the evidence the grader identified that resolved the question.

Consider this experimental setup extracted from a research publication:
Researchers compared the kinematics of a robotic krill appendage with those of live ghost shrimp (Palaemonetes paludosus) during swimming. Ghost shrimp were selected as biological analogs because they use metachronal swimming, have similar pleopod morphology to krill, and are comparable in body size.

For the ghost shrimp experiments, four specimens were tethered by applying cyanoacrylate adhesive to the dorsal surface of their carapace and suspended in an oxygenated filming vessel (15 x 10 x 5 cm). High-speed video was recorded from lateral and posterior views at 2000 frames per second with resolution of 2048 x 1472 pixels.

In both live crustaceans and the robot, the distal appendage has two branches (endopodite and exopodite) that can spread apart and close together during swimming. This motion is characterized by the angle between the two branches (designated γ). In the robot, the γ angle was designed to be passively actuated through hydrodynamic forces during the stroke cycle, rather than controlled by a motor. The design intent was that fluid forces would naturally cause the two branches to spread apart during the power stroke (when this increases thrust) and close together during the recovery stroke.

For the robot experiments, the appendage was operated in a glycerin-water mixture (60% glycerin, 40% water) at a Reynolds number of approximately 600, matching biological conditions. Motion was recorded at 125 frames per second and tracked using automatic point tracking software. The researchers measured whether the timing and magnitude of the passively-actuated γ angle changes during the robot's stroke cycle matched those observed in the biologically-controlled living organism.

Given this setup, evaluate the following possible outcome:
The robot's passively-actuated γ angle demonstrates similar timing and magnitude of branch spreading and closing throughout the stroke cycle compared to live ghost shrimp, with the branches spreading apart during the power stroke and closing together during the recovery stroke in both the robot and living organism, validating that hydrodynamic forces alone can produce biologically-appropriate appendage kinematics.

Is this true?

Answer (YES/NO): NO